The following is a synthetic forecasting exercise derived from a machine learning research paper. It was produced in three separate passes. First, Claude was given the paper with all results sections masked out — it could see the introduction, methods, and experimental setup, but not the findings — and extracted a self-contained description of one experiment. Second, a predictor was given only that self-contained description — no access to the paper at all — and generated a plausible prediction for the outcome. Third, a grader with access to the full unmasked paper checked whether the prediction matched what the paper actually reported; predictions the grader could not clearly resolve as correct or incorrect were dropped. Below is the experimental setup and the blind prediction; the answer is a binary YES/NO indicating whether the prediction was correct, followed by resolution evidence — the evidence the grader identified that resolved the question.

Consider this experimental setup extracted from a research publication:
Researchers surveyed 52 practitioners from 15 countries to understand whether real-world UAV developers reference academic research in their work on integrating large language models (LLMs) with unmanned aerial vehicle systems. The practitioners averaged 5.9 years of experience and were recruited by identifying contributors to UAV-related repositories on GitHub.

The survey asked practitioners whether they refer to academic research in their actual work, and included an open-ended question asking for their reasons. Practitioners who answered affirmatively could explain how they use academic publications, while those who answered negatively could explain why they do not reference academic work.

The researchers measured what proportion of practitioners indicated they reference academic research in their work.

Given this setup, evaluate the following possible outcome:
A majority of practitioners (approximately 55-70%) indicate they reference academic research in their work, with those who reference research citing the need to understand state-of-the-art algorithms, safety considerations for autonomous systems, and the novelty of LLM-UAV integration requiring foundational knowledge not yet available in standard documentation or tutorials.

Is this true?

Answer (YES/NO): NO